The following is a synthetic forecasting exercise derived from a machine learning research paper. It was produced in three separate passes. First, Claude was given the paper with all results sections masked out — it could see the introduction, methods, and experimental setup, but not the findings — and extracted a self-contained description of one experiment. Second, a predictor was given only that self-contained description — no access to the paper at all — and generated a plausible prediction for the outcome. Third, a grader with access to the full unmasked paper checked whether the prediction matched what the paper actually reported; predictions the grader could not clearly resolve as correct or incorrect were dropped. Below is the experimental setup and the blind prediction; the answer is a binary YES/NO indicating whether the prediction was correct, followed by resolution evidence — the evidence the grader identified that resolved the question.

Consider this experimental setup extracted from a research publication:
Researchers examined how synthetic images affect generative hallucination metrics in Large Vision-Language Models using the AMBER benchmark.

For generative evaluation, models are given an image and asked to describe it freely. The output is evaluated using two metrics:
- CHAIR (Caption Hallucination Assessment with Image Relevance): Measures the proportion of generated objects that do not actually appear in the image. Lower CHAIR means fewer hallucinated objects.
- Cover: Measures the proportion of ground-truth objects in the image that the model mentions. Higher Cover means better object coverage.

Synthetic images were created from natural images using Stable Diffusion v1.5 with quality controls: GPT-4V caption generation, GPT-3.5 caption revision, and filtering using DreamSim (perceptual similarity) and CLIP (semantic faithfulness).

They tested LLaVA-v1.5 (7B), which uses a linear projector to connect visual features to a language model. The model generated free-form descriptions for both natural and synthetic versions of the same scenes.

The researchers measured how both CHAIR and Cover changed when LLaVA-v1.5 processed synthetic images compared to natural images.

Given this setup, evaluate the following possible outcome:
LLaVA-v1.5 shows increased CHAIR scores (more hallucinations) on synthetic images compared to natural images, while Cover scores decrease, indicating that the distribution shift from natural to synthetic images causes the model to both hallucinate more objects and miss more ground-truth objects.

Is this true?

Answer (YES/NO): YES